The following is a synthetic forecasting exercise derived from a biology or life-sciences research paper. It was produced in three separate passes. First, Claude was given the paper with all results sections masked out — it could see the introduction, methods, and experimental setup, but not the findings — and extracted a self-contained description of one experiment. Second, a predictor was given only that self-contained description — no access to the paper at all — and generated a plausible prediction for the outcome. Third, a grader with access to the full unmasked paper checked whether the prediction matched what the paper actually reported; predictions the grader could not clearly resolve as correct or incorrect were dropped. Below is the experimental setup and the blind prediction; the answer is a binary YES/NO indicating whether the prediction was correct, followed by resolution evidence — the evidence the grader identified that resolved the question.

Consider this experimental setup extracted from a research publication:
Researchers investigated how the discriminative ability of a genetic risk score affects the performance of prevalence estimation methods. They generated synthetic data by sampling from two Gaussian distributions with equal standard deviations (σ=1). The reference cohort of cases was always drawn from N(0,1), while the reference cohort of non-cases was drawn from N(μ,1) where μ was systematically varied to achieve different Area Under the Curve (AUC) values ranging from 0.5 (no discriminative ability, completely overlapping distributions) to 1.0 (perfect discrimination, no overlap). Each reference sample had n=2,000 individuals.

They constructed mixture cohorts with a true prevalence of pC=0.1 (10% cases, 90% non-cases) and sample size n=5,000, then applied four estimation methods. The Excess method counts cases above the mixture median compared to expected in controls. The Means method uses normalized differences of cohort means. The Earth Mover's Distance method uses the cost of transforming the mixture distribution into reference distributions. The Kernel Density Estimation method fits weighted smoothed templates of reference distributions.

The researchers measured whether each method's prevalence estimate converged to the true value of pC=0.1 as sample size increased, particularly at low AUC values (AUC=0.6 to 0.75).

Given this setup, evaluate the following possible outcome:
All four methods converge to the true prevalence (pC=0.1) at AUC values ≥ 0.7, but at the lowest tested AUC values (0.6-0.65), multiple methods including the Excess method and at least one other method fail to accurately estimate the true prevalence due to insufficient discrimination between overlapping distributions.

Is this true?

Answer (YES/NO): NO